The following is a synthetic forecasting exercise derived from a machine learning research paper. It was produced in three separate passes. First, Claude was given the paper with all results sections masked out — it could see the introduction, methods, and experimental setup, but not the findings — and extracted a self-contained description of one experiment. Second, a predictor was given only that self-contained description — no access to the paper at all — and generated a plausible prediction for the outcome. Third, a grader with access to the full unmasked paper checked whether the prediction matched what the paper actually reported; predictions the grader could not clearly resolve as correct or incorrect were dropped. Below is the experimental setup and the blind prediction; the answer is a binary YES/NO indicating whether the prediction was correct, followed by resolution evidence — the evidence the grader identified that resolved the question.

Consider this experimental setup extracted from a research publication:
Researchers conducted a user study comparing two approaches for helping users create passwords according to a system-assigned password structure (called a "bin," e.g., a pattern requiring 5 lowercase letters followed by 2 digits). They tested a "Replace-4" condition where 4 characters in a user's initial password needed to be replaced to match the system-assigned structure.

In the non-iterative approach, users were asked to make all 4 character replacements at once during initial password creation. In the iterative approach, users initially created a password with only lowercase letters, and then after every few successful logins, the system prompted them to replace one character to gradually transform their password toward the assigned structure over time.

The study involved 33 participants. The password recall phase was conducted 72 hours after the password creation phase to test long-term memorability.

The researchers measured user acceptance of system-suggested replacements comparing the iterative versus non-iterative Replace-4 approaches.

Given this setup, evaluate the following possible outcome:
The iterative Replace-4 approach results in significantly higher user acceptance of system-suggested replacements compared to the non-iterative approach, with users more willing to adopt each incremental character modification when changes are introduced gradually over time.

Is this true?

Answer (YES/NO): YES